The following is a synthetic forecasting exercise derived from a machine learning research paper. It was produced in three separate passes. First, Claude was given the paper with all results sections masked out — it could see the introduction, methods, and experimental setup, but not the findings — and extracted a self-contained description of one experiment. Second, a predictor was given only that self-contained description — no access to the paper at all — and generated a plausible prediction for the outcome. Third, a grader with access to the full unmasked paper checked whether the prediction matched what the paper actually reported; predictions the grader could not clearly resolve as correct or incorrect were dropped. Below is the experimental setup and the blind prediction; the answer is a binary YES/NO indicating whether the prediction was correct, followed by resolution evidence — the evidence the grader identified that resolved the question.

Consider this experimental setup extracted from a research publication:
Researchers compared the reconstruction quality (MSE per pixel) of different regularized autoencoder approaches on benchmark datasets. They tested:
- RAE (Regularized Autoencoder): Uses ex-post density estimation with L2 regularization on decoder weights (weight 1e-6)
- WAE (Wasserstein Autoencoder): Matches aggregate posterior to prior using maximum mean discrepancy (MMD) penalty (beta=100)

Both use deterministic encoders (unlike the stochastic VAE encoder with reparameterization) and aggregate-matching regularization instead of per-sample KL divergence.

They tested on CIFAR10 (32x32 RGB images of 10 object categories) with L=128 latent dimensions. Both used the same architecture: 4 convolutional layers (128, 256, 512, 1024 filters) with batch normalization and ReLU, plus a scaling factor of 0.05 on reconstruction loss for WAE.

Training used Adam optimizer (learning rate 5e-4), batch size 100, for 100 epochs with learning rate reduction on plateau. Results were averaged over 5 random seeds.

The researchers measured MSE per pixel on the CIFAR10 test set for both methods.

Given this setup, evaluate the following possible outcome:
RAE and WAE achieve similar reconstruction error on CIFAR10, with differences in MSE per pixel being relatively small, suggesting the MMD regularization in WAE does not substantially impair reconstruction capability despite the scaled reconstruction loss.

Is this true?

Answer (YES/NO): YES